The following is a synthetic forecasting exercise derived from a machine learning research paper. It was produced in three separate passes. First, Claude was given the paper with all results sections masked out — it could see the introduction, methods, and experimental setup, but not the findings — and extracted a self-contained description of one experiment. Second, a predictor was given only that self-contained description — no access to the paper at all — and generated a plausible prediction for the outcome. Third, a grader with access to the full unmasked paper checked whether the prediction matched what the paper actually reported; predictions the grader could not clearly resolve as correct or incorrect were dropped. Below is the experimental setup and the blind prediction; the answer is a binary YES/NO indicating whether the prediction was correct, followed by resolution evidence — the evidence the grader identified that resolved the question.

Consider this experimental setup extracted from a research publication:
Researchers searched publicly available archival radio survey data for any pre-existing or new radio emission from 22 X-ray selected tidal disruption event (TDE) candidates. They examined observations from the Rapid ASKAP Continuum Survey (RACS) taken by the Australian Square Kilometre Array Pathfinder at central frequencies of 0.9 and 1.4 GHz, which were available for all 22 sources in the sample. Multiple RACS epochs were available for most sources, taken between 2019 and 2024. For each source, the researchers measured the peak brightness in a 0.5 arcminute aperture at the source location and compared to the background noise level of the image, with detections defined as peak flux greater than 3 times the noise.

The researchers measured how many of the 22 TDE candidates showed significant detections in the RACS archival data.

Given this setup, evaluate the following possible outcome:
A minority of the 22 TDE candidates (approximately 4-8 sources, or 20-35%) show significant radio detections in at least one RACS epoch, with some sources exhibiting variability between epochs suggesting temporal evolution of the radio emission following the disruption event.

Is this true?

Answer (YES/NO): NO